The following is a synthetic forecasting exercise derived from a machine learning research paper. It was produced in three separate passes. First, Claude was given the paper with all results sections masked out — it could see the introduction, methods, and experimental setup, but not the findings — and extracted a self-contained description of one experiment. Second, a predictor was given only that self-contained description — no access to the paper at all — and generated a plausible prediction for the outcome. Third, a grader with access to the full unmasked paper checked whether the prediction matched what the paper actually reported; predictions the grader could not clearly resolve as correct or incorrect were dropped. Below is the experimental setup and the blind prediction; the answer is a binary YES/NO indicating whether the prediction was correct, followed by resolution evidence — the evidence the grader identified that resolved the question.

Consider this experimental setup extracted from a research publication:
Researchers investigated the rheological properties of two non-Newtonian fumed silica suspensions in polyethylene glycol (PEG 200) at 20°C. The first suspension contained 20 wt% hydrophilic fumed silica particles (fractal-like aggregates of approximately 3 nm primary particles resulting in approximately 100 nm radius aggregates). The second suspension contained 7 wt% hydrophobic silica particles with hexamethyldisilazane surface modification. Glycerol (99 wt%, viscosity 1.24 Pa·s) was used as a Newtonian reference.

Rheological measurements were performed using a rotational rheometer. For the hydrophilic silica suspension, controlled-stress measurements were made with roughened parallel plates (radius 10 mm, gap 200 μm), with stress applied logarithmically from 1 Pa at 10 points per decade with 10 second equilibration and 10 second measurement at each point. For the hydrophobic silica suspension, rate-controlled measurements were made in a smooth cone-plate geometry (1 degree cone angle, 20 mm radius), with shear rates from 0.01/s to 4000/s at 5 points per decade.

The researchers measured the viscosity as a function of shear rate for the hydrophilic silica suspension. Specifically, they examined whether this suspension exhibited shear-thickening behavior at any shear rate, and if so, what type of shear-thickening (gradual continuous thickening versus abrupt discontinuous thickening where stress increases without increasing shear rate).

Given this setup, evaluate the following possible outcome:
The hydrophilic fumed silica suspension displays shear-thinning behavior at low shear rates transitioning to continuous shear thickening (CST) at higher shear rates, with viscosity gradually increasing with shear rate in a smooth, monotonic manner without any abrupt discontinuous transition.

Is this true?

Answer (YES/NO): NO